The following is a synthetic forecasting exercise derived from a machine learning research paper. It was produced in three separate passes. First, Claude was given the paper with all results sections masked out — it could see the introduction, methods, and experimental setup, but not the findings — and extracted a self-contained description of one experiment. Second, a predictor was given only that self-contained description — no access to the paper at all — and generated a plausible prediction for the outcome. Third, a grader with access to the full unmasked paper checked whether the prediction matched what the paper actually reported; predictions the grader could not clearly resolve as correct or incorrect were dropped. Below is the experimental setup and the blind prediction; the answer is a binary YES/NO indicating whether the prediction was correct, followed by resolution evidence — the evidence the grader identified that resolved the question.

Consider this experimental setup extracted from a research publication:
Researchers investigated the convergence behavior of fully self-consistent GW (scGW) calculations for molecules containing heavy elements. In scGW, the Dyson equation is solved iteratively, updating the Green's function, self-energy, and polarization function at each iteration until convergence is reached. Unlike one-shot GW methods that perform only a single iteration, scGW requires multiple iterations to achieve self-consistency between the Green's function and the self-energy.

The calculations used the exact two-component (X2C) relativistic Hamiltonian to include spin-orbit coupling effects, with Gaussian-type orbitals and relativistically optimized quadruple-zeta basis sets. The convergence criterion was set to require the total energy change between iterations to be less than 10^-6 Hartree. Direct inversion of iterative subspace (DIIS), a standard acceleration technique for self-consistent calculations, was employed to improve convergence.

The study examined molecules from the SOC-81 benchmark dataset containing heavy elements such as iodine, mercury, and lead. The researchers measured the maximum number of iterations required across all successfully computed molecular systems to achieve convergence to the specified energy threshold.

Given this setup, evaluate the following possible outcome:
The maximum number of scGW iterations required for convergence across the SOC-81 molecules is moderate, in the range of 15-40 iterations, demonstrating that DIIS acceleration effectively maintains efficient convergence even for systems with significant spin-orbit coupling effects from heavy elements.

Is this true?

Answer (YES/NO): YES